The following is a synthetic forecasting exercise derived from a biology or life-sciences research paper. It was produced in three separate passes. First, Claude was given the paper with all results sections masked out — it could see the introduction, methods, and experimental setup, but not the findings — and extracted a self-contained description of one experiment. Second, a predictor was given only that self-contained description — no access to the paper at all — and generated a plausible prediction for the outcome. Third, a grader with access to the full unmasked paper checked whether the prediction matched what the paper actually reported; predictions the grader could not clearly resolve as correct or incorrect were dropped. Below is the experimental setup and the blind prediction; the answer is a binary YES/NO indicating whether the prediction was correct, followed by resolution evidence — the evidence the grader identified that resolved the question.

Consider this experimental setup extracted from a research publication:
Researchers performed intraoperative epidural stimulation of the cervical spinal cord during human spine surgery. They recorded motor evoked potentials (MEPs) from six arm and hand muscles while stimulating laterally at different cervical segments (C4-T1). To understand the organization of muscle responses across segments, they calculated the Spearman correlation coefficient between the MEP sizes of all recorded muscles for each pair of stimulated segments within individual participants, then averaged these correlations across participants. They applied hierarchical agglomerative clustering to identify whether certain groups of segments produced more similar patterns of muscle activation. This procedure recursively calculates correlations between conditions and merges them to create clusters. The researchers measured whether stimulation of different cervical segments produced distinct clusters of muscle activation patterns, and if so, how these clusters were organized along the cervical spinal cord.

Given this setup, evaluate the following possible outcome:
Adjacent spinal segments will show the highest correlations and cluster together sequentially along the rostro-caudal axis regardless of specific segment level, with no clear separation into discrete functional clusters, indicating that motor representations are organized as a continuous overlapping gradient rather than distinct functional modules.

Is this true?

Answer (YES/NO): NO